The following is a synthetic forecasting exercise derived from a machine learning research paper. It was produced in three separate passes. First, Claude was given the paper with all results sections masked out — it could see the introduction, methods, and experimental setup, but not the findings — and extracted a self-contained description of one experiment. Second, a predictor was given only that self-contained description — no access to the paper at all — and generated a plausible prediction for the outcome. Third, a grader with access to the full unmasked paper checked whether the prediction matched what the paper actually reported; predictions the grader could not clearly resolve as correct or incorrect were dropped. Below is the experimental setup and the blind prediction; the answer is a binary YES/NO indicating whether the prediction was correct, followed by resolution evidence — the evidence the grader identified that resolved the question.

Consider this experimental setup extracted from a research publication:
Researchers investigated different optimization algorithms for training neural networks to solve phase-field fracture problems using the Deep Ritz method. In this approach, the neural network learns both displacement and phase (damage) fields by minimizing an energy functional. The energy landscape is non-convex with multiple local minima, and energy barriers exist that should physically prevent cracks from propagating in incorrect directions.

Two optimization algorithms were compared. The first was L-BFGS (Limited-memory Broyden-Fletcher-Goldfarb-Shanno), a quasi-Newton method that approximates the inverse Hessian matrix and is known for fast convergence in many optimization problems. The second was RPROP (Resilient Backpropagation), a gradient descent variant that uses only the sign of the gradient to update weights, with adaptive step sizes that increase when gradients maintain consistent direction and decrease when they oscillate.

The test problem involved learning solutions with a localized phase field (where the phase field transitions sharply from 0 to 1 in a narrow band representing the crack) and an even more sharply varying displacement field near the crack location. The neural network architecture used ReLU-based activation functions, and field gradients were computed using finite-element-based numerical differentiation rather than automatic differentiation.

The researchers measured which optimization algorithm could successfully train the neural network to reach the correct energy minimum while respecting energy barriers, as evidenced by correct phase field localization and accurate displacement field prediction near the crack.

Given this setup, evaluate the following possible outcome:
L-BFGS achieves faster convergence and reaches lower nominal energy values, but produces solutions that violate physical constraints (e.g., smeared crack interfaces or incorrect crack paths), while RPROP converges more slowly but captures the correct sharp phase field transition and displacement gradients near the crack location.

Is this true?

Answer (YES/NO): NO